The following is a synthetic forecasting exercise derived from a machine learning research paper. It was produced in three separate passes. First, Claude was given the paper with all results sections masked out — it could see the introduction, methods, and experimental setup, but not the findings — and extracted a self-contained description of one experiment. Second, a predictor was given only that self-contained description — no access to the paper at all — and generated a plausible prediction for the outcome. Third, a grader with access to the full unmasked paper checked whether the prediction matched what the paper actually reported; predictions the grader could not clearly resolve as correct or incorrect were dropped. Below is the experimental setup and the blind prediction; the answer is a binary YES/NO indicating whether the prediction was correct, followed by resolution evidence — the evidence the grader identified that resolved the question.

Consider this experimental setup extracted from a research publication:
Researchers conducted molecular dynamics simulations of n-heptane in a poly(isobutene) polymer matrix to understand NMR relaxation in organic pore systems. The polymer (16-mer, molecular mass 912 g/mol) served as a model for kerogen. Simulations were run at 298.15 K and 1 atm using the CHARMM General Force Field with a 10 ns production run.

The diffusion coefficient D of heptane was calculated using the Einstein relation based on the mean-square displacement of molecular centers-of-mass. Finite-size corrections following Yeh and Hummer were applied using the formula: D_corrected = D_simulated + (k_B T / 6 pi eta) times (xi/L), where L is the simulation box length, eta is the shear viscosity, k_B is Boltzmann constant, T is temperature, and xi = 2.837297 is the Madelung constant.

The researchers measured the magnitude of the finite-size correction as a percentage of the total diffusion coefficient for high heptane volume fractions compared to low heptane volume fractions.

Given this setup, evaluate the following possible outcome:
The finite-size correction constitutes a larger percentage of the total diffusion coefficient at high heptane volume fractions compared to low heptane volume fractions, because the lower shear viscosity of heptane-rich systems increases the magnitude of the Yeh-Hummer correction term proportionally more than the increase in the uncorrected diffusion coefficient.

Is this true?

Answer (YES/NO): YES